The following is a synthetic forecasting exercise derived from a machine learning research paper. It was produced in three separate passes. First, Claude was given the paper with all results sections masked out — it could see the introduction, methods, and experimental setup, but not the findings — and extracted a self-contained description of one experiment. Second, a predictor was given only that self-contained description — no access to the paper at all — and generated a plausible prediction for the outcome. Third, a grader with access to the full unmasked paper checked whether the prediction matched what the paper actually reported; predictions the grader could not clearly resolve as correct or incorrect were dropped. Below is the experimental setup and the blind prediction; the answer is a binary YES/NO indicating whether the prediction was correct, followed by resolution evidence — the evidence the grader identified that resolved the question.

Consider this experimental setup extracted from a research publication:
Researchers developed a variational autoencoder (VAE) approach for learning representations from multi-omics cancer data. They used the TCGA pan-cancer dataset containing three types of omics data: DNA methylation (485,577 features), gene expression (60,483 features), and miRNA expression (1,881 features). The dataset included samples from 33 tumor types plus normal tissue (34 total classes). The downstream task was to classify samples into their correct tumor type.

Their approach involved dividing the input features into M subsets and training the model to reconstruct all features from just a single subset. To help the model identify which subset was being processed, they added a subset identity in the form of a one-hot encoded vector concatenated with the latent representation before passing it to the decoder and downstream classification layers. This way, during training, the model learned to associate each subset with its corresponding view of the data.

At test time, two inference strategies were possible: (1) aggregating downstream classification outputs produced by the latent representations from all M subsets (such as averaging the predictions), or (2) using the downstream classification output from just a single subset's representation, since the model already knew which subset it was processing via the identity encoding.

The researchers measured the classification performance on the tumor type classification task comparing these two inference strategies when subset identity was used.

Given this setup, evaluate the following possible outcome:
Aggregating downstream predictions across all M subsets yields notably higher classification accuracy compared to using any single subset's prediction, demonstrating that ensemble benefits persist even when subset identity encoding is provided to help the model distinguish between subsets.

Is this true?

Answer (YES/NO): NO